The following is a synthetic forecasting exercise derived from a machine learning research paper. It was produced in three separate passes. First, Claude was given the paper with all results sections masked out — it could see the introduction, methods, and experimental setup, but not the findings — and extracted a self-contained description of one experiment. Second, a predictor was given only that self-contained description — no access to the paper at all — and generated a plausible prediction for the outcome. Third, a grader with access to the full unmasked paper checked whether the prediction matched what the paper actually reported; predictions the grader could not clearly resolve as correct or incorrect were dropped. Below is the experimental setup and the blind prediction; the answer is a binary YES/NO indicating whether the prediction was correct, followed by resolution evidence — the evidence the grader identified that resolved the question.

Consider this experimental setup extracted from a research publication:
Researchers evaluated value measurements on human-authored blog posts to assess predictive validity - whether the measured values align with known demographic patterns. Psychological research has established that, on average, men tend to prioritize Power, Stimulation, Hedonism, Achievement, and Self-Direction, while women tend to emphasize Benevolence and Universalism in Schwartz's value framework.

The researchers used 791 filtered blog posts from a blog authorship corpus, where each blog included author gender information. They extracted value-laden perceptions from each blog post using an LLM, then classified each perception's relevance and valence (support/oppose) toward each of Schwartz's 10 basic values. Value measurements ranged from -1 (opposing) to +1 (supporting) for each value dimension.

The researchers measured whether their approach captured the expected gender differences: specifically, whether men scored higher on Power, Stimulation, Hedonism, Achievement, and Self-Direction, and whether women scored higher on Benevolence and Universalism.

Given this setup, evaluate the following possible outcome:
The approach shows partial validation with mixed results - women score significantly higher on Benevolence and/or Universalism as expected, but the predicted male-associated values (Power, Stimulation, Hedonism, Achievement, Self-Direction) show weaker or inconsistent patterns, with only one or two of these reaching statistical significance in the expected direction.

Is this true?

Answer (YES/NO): NO